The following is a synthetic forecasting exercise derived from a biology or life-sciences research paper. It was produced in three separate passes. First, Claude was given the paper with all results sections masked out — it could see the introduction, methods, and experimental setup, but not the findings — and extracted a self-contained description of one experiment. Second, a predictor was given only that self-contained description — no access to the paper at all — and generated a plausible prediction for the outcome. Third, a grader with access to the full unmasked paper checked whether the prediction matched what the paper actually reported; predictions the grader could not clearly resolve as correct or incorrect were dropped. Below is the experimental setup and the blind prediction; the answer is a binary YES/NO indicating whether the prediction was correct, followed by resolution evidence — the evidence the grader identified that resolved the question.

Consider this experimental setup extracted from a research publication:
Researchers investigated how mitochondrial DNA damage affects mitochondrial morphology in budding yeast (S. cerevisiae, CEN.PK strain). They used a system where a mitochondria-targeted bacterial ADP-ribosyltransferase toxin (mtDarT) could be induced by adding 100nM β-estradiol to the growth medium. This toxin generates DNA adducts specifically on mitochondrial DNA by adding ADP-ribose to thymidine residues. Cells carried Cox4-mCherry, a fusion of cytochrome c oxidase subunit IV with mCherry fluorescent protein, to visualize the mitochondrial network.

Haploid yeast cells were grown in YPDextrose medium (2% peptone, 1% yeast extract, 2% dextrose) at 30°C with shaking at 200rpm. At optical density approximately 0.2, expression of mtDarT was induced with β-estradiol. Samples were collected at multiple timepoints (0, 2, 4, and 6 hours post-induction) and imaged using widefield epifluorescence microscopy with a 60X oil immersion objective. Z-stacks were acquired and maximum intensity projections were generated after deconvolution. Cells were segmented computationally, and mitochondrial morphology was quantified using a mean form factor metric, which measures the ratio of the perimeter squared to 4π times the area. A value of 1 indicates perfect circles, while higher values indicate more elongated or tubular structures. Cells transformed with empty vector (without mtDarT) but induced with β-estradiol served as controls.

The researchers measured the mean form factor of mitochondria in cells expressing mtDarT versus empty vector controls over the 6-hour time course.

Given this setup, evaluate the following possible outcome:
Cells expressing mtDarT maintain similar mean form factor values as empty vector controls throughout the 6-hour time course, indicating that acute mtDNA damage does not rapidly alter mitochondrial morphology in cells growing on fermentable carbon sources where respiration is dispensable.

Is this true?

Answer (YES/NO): NO